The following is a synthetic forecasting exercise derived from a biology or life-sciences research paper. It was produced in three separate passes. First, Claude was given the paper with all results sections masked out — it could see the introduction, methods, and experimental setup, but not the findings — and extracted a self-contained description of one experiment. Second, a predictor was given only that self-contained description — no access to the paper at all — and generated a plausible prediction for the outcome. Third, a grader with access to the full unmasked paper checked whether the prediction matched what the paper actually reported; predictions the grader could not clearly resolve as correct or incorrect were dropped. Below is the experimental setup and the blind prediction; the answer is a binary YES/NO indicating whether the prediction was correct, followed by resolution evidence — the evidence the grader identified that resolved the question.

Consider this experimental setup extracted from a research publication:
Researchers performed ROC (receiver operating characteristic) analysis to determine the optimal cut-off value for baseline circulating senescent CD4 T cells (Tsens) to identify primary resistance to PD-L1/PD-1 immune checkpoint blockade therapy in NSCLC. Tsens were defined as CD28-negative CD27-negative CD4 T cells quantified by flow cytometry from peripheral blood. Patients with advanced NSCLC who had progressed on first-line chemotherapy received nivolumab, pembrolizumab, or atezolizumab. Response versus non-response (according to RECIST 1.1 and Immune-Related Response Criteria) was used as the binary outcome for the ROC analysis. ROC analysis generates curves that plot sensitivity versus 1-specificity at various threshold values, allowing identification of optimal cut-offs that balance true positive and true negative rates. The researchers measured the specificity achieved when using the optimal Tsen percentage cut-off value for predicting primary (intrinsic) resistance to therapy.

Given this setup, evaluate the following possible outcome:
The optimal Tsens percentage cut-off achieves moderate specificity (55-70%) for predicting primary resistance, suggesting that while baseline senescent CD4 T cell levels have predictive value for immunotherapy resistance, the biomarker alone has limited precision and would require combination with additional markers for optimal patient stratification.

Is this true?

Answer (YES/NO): NO